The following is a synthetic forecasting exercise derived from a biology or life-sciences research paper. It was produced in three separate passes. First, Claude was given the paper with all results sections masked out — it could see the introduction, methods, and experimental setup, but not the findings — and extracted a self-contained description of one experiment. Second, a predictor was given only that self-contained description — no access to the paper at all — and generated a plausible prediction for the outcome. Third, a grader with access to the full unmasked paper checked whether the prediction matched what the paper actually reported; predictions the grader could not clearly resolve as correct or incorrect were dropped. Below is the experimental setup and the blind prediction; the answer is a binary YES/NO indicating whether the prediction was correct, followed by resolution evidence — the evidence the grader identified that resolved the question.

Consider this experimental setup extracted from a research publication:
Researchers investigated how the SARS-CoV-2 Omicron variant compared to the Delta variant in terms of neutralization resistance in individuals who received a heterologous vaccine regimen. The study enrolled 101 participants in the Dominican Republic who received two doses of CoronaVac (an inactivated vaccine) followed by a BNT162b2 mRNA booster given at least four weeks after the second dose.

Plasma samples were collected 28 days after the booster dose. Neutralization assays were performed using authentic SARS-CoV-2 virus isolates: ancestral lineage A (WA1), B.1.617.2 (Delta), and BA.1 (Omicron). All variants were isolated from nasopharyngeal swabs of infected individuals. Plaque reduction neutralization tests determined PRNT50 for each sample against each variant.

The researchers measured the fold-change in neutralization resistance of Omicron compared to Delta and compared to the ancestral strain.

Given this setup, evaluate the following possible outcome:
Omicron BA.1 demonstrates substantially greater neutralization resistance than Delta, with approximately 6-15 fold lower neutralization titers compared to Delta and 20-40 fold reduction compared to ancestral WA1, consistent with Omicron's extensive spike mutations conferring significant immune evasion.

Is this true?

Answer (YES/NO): NO